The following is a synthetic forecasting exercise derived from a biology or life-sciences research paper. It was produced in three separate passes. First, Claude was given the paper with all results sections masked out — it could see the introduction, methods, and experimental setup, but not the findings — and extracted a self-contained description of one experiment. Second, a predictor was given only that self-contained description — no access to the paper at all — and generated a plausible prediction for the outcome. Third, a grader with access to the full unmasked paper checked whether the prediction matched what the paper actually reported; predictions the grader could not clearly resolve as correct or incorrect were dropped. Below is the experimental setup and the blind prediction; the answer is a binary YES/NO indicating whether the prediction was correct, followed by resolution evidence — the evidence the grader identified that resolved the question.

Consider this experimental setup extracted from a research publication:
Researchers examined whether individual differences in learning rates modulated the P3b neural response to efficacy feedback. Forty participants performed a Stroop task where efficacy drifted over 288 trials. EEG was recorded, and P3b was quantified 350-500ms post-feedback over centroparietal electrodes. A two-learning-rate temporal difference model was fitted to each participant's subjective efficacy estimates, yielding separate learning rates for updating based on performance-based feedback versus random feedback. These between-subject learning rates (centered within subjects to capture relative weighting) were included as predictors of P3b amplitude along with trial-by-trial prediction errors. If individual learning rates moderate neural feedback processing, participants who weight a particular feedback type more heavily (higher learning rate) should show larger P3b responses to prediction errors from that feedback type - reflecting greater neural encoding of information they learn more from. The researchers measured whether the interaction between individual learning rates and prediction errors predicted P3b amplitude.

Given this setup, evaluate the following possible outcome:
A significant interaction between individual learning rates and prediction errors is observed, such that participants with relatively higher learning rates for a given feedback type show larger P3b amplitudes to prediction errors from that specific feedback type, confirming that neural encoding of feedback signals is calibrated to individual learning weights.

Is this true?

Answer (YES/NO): NO